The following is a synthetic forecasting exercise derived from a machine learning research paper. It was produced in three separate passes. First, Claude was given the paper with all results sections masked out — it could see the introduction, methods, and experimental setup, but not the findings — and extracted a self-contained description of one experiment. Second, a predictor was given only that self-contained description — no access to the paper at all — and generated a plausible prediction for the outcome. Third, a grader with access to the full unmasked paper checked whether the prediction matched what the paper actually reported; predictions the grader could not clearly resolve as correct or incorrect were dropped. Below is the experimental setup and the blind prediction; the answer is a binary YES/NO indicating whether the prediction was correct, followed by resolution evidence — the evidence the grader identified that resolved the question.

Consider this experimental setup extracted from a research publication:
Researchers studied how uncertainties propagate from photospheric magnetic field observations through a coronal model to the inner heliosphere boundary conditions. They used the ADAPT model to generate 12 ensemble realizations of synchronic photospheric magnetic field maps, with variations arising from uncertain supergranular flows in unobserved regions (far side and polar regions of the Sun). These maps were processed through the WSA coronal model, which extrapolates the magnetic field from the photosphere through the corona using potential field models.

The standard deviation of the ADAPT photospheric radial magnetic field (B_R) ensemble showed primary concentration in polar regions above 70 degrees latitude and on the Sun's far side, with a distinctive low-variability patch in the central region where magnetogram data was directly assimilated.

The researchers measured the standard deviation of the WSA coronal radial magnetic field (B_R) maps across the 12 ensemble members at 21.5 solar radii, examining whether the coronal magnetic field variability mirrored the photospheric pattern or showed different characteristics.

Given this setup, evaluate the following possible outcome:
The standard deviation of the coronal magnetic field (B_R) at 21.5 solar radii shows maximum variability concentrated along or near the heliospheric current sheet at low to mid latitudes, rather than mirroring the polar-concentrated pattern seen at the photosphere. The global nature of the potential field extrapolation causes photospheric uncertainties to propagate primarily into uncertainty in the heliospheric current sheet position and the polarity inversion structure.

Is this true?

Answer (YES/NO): YES